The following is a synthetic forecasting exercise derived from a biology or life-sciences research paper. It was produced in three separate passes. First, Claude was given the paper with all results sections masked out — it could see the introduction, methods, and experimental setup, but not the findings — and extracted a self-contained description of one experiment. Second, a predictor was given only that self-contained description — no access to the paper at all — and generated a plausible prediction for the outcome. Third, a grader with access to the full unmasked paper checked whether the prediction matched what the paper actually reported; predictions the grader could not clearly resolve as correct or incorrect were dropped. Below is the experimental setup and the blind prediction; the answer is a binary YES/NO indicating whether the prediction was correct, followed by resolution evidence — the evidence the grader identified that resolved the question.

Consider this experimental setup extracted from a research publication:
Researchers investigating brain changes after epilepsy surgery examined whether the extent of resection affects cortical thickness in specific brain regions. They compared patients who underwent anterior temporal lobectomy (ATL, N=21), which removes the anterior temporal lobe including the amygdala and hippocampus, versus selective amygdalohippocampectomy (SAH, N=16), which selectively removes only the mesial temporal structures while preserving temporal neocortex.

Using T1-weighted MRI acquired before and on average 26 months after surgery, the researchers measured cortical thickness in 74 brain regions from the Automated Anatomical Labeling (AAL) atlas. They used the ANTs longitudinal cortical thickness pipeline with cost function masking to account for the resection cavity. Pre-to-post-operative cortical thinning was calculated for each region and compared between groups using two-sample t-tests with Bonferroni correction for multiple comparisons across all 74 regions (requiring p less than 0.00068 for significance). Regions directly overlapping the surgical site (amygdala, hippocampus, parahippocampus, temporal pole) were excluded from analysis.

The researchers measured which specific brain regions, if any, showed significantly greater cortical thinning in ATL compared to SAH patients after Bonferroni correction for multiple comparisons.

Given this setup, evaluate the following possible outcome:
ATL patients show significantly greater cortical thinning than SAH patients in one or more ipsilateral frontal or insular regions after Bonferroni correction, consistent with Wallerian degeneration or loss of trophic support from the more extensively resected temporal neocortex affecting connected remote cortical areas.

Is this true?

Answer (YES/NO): YES